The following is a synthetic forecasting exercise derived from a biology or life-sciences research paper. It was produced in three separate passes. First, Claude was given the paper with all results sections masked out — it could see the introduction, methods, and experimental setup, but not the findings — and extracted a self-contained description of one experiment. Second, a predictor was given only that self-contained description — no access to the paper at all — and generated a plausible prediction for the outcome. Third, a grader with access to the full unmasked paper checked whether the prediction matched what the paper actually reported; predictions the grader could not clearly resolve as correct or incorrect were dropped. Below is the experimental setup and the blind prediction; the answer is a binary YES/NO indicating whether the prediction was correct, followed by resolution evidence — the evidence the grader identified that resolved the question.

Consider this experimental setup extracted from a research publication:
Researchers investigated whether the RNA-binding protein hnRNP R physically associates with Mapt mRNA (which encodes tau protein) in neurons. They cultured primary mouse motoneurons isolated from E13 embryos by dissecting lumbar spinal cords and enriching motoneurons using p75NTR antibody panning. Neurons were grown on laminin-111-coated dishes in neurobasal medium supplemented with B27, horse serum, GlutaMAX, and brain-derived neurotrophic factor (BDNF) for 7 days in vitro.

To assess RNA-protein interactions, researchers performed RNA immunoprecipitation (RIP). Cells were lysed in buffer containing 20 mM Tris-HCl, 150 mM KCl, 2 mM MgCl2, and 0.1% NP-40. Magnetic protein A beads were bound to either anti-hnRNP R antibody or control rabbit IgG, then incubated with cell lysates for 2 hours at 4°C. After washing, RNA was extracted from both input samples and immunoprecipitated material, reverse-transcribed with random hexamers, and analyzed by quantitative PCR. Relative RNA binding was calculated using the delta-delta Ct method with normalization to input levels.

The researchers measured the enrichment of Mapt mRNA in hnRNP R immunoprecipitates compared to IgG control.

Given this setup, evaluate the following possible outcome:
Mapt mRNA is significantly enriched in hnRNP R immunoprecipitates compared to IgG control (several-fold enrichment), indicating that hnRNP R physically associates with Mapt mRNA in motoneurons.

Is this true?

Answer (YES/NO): YES